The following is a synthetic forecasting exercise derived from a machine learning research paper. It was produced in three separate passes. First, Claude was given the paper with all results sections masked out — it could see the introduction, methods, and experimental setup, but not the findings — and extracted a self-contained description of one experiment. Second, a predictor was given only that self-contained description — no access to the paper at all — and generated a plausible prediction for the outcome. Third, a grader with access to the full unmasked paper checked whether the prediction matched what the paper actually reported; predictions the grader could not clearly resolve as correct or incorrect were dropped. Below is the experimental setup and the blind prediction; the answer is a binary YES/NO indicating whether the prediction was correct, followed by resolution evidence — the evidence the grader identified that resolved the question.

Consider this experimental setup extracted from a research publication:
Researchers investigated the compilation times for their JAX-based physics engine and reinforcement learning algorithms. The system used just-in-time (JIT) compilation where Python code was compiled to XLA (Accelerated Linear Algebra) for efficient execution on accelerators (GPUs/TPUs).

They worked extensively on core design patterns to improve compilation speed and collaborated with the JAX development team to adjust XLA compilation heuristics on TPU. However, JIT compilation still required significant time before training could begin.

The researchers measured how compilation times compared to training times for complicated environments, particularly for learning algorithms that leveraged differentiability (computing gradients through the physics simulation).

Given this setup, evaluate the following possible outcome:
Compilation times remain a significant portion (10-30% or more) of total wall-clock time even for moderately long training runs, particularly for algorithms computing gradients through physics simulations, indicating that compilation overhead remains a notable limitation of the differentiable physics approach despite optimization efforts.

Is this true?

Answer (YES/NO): NO